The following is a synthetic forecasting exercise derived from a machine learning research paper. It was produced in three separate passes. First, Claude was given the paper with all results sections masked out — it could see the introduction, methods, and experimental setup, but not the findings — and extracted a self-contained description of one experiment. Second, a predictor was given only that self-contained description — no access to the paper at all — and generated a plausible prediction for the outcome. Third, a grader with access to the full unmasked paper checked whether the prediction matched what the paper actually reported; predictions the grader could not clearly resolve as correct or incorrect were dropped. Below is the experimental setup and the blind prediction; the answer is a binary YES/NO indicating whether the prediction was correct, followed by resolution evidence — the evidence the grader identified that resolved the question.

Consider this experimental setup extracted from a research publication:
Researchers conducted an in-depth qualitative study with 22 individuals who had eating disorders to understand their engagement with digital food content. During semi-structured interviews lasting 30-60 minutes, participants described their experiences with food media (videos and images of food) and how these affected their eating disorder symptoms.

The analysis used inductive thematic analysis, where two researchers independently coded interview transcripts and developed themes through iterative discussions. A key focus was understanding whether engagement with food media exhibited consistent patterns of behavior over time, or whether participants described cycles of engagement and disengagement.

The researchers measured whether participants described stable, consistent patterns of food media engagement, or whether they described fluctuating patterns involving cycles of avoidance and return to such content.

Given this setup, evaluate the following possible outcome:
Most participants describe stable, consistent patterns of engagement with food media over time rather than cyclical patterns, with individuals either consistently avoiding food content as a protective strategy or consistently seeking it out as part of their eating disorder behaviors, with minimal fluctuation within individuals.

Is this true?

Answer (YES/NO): NO